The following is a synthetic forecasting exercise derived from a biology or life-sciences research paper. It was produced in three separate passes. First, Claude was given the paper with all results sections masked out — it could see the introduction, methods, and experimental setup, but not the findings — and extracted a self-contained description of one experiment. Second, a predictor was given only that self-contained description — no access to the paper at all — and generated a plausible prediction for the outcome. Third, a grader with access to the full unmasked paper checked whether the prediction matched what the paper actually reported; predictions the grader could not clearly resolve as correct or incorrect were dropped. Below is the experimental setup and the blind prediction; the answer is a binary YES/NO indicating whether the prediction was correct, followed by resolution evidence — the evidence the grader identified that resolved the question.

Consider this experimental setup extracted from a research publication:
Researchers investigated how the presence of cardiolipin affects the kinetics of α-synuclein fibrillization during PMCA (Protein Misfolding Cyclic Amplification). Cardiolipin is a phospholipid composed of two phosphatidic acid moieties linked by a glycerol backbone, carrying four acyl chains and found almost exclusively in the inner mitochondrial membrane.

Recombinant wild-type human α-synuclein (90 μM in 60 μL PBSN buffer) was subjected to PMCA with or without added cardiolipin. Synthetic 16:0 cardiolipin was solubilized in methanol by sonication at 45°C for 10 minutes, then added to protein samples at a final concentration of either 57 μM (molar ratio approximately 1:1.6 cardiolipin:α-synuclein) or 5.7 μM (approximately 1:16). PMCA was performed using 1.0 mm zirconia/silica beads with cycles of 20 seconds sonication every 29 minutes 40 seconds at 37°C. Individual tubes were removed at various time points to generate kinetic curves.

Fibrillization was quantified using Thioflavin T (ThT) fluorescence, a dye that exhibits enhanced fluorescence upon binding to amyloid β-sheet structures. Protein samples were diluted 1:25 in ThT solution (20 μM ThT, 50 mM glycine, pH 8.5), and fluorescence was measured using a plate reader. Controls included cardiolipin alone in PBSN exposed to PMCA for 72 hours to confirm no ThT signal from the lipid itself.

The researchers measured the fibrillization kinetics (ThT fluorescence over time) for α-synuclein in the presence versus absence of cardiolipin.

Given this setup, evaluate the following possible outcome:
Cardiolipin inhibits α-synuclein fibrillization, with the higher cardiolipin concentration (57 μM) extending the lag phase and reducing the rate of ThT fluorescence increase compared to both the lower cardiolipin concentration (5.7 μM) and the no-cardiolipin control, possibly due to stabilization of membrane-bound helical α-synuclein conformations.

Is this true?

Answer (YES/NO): NO